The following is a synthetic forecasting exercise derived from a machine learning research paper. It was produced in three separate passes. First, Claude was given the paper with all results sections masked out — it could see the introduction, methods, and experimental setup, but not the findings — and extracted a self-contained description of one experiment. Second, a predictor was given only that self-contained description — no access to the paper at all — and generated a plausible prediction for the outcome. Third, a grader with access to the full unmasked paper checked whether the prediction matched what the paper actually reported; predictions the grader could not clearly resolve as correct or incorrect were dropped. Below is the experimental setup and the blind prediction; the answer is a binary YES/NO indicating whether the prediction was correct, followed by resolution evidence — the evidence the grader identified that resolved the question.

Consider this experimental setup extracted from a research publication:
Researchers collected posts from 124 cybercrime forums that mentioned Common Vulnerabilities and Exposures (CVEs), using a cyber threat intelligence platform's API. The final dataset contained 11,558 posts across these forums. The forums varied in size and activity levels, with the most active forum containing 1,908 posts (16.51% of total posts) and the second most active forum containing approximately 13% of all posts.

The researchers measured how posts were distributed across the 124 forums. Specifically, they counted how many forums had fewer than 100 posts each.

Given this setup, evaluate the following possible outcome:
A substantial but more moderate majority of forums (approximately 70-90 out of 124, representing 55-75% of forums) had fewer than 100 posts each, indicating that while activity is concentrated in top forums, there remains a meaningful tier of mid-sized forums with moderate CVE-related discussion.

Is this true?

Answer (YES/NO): NO